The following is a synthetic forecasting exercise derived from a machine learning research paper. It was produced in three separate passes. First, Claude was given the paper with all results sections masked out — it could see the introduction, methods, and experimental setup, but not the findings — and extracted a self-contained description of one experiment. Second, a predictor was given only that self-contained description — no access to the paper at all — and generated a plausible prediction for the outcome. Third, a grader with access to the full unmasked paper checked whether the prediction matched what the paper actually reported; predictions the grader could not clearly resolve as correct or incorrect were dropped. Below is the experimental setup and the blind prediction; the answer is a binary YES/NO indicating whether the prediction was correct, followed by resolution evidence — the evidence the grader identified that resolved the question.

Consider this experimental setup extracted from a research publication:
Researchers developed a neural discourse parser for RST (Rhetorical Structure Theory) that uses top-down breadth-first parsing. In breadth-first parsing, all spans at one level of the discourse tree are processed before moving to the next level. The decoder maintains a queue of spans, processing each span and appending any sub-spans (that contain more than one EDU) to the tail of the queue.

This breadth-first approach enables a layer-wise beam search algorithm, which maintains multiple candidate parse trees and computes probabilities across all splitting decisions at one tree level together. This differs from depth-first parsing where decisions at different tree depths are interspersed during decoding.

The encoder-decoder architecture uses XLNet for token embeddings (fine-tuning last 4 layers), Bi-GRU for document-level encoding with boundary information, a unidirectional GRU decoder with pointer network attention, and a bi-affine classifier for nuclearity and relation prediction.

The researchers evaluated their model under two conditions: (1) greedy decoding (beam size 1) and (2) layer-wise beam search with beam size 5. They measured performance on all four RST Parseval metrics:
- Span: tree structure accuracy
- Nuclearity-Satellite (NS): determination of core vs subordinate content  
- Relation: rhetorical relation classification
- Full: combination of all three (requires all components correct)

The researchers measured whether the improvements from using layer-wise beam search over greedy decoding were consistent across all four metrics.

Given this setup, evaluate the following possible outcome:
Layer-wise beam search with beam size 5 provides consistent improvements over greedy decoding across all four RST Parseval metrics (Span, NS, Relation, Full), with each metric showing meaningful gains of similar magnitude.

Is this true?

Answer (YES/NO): YES